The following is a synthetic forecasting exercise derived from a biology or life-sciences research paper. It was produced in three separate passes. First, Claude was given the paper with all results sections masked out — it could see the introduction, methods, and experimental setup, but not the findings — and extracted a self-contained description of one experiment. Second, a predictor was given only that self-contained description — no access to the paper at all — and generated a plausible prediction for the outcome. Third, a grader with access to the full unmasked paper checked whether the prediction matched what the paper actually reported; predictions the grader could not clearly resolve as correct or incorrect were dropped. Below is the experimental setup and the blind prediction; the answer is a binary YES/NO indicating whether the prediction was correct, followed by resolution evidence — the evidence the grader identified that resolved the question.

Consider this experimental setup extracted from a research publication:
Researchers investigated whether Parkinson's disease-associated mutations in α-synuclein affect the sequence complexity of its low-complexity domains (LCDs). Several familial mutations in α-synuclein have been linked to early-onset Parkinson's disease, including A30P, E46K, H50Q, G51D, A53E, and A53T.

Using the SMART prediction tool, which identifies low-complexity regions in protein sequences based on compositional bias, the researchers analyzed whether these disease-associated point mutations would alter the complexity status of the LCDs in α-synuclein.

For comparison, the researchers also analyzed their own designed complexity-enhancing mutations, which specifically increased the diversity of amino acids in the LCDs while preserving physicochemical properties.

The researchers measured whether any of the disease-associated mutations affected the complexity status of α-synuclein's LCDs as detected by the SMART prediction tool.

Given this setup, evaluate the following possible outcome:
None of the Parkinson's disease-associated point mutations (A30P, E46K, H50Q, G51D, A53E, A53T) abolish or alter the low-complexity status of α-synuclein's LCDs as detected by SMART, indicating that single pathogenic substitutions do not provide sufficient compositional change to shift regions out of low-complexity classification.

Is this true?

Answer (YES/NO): YES